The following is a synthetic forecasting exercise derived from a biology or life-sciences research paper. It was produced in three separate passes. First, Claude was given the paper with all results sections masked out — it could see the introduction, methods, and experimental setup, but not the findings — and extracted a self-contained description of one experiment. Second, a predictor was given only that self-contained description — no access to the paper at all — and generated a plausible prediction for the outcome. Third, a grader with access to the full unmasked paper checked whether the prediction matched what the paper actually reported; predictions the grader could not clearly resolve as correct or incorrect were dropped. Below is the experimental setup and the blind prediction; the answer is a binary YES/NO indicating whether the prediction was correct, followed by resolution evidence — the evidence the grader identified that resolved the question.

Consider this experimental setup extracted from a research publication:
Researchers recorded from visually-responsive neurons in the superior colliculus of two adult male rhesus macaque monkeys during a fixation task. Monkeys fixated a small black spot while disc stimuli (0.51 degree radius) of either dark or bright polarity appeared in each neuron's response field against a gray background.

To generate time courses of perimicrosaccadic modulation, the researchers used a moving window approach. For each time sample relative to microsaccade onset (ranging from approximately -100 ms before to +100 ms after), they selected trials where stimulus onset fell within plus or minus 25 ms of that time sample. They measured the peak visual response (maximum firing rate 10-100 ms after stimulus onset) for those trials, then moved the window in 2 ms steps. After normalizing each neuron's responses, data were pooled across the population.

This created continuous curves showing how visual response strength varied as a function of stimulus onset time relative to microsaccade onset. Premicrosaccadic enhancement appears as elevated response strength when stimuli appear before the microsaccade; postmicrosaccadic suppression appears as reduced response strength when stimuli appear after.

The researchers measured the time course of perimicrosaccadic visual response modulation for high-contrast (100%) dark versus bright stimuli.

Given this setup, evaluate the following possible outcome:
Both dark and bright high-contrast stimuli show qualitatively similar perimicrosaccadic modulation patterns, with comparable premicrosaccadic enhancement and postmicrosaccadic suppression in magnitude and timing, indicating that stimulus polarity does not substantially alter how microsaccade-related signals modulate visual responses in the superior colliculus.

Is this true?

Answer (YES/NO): NO